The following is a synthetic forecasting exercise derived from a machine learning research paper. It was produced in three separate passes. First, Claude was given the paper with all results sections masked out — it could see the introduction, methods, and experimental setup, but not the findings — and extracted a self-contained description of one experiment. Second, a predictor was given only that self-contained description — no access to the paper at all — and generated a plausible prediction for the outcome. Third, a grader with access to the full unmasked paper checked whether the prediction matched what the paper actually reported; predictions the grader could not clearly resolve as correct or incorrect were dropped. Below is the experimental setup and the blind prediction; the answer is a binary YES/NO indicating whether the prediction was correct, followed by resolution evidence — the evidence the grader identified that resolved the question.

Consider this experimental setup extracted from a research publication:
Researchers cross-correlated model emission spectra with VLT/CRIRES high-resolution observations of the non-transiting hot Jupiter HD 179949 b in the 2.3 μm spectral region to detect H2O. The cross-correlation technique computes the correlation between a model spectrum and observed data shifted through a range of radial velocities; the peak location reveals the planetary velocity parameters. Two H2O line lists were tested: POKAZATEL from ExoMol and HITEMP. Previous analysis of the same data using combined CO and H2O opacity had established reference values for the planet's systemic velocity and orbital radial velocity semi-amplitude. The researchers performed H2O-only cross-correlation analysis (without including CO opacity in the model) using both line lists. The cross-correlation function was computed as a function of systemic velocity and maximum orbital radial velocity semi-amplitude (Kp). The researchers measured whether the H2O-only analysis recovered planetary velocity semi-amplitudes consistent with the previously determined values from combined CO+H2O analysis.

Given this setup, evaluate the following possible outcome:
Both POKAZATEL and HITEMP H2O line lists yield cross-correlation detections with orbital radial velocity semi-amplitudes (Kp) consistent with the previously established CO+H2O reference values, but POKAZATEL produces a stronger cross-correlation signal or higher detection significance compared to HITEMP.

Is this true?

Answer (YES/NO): NO